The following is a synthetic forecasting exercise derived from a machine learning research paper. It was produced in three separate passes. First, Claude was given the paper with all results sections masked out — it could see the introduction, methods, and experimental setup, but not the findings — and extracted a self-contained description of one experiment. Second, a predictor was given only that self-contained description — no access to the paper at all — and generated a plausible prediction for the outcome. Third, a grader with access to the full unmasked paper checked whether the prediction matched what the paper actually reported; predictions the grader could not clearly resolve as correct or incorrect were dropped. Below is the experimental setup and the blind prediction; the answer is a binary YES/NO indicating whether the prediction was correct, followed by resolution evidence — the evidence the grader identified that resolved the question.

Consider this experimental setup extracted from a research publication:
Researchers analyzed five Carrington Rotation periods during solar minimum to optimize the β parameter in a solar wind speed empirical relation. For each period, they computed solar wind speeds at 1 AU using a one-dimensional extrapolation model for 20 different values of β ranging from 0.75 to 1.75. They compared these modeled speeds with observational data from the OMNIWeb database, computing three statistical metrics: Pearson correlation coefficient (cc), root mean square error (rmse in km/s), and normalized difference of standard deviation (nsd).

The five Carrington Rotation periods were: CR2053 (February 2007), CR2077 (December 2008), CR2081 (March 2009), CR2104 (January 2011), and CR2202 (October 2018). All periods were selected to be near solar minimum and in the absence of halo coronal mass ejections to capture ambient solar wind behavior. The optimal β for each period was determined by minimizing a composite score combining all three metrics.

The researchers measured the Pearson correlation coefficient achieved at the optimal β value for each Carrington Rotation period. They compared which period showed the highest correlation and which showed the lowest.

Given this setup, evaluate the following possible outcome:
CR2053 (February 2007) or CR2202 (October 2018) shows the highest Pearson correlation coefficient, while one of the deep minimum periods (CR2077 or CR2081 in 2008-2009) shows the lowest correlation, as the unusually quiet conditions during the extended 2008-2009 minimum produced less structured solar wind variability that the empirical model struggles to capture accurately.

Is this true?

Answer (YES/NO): NO